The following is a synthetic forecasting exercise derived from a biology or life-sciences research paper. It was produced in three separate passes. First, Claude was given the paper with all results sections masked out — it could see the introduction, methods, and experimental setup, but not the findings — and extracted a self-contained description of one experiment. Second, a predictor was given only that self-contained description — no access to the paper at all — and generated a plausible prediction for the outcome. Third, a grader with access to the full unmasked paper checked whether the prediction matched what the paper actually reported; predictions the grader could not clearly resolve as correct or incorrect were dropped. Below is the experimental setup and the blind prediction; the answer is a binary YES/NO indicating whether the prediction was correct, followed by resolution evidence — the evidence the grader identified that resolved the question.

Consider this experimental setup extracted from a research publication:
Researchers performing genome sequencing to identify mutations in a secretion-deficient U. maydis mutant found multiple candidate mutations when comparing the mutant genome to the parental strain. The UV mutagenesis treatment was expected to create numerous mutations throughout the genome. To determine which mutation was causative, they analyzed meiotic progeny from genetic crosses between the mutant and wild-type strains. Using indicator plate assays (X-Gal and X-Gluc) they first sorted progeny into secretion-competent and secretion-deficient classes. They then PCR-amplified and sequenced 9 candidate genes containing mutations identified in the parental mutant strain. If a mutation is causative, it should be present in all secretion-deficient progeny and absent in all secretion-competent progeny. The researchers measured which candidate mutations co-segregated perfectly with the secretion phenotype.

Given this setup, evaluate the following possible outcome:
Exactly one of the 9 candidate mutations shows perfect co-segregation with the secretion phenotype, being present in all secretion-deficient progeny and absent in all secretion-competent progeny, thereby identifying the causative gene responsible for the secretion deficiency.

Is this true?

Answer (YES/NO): YES